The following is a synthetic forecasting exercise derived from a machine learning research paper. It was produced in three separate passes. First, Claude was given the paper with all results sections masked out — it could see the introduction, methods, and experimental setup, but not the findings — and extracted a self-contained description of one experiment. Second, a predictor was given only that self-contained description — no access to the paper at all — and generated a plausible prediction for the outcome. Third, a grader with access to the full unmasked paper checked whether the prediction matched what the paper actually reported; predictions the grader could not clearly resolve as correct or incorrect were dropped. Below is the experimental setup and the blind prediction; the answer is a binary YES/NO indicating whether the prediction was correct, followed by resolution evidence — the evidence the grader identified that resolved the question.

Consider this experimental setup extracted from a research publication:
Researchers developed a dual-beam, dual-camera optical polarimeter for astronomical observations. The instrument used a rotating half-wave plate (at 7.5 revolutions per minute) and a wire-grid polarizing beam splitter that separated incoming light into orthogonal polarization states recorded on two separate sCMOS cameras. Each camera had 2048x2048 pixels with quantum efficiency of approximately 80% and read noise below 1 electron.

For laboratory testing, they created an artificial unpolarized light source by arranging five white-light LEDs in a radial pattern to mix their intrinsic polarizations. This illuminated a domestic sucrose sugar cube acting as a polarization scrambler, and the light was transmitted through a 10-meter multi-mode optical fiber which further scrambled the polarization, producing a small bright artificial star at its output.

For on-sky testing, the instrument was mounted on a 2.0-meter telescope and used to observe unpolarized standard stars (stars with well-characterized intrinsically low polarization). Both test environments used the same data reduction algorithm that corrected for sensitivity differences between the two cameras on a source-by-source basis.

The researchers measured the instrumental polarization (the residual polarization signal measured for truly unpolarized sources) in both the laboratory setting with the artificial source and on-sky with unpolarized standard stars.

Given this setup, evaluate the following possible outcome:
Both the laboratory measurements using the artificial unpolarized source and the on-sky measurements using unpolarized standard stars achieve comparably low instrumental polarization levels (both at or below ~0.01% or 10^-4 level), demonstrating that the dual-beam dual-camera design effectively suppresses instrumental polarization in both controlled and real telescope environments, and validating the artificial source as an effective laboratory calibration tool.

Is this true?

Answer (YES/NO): NO